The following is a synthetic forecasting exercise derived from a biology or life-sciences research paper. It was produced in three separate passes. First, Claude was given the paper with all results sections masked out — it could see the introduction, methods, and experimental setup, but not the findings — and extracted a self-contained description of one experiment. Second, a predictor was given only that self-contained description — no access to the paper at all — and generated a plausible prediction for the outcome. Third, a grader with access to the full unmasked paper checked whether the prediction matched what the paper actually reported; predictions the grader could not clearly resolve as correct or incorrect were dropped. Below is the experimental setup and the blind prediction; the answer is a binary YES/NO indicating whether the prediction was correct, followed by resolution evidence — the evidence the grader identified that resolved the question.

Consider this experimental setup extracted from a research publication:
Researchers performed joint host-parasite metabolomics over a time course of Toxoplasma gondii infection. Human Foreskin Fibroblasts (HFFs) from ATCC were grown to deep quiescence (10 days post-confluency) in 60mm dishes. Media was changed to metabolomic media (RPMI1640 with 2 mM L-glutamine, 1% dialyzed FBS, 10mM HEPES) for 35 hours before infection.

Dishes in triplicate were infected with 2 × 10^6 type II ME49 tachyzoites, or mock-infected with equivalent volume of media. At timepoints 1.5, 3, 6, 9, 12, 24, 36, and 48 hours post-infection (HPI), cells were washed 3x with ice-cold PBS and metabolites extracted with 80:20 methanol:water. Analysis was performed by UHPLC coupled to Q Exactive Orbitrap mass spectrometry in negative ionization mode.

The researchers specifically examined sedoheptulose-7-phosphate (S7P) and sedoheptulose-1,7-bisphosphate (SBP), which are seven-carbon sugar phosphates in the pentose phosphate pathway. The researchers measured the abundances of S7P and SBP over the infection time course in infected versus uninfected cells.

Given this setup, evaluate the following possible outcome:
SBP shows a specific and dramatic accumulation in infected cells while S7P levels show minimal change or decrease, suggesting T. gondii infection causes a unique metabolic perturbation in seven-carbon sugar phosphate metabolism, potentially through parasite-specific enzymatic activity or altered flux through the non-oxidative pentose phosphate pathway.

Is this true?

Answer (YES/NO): NO